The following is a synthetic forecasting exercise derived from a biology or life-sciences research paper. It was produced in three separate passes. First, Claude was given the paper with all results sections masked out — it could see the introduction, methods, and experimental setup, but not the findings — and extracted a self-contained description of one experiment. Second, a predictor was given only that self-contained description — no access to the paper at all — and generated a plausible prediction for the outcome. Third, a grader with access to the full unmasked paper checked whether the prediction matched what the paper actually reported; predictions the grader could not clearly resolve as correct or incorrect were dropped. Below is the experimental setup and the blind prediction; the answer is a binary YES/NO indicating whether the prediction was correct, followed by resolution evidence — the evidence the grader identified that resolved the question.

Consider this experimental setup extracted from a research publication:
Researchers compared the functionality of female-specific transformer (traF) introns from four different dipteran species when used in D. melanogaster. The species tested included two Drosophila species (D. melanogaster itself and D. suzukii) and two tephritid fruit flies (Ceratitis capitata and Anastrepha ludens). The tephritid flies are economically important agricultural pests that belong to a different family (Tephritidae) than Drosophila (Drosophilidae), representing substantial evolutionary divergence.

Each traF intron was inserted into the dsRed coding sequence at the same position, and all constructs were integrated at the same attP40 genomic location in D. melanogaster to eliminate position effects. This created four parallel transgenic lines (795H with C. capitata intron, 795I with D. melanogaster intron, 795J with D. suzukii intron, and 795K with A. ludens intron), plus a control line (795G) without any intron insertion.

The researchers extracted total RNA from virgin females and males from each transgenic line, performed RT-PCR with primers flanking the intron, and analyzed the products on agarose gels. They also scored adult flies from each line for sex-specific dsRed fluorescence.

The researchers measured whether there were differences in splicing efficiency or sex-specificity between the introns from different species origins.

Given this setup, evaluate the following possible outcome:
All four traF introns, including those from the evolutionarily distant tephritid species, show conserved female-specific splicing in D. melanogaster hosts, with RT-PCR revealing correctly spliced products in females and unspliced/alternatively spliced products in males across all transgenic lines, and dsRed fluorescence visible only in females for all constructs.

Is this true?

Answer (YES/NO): NO